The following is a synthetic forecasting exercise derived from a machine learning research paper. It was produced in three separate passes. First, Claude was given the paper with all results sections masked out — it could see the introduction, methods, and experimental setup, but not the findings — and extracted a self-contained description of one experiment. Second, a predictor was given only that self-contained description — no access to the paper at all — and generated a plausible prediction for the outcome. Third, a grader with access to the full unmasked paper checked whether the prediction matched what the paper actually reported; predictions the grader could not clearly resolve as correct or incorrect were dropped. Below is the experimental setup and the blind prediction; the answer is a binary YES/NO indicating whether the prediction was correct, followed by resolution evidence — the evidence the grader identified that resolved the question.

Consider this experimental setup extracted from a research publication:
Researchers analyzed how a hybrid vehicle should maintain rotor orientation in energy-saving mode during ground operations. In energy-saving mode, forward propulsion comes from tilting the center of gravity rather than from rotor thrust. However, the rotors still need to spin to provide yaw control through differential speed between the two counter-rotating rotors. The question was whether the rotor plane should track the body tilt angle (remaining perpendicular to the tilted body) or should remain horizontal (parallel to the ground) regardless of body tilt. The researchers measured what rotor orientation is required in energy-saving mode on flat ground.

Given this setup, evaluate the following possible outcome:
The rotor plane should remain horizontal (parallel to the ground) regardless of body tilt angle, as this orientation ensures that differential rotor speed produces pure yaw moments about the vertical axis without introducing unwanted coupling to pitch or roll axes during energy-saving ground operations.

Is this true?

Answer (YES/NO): YES